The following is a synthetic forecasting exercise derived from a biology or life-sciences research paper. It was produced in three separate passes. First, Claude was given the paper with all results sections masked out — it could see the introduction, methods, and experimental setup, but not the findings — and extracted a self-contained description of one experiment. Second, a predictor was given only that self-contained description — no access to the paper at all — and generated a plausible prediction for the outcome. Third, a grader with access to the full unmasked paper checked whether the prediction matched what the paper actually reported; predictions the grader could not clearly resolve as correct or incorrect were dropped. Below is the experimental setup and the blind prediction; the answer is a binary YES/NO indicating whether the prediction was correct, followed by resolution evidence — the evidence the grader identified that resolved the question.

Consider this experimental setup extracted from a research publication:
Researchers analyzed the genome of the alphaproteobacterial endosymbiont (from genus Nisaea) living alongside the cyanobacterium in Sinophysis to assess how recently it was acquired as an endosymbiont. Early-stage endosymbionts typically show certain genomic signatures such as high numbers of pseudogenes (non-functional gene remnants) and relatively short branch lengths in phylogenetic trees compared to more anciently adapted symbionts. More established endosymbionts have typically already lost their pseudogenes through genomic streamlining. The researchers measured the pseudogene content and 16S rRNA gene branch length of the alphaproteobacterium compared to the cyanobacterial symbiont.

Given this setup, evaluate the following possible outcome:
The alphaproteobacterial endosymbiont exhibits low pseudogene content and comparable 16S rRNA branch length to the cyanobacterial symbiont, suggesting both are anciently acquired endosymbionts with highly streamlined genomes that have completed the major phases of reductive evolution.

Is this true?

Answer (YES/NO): NO